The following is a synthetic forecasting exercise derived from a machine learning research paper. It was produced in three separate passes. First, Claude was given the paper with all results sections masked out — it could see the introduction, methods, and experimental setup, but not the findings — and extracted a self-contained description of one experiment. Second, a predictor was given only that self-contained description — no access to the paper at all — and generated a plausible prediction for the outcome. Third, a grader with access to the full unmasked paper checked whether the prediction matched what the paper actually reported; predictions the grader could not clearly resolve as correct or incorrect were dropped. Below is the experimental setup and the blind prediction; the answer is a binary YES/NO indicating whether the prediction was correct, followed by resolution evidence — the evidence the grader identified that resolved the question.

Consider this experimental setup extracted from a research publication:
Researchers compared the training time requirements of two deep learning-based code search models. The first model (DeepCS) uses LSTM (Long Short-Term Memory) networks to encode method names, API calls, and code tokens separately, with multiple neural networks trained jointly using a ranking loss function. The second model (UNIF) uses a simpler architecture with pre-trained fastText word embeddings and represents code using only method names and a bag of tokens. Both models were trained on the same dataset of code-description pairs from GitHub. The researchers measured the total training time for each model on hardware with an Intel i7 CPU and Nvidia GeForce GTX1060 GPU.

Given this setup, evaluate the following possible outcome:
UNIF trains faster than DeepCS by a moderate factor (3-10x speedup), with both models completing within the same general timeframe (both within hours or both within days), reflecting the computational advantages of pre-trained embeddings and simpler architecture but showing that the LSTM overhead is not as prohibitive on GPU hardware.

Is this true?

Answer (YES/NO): NO